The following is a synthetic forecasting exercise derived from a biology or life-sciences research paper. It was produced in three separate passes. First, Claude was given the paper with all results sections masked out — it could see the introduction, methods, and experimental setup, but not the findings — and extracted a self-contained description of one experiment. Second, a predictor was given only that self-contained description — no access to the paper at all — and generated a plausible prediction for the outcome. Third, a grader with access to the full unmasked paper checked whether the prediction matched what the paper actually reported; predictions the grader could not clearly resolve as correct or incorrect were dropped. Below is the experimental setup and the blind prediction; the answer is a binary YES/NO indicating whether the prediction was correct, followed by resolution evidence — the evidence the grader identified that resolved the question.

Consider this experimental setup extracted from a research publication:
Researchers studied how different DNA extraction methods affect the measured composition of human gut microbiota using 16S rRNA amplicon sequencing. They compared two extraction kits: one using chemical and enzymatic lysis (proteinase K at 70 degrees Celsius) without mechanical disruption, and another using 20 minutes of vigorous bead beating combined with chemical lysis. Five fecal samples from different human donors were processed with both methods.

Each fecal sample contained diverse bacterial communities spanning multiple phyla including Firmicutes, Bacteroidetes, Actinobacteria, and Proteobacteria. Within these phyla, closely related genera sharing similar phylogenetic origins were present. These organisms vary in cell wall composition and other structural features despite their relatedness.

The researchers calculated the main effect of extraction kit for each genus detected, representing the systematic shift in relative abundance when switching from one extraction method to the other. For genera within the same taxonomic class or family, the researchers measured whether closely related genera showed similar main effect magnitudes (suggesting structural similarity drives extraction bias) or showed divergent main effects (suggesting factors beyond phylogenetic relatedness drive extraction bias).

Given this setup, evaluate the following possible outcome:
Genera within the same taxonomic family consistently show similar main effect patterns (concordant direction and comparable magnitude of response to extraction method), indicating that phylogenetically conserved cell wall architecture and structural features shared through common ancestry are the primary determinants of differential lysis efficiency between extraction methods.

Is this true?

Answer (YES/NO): NO